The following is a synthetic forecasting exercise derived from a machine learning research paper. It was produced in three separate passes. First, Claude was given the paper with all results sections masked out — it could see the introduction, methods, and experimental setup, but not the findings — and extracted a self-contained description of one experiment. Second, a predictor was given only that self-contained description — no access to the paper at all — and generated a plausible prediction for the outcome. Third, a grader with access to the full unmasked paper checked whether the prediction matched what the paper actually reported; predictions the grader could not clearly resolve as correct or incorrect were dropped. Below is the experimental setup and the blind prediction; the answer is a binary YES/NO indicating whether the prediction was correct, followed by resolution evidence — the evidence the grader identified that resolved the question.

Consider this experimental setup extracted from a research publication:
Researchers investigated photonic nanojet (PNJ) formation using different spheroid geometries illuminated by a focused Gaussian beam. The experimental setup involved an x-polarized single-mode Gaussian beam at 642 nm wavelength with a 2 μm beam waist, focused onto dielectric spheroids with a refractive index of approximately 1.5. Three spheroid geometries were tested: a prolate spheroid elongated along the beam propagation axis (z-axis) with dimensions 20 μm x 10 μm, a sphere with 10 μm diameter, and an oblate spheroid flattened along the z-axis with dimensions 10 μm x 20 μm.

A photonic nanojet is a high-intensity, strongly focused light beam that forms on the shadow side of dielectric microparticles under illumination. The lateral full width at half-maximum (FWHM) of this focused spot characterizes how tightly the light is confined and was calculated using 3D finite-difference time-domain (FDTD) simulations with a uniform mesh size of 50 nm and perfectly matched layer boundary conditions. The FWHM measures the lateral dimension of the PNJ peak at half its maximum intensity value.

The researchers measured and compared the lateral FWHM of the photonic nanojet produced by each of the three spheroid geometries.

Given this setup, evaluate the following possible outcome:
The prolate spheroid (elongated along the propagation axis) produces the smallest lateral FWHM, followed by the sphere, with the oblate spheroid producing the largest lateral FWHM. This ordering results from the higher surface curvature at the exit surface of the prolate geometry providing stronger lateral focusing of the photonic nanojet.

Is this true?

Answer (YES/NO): YES